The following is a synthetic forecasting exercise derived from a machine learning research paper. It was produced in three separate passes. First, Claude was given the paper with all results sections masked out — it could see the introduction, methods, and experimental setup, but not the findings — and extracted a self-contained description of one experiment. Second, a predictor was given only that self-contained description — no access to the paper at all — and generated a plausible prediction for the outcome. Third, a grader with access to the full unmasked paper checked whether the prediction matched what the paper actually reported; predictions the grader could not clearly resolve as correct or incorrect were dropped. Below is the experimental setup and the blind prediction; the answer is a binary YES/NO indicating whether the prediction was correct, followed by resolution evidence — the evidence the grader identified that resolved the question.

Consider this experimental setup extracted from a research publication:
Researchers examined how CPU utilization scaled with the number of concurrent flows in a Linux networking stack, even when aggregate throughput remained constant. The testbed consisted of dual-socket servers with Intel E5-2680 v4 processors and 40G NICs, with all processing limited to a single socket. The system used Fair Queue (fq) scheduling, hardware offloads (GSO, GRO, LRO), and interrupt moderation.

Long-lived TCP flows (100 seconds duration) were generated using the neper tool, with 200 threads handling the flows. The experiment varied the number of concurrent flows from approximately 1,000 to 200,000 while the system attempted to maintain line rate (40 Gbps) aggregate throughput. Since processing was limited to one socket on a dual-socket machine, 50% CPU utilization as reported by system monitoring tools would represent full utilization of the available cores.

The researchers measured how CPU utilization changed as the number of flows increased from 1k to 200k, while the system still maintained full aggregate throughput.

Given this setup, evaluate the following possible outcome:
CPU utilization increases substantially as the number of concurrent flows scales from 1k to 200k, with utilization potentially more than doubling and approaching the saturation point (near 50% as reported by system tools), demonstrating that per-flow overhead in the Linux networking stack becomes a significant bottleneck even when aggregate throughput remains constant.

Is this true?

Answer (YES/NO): YES